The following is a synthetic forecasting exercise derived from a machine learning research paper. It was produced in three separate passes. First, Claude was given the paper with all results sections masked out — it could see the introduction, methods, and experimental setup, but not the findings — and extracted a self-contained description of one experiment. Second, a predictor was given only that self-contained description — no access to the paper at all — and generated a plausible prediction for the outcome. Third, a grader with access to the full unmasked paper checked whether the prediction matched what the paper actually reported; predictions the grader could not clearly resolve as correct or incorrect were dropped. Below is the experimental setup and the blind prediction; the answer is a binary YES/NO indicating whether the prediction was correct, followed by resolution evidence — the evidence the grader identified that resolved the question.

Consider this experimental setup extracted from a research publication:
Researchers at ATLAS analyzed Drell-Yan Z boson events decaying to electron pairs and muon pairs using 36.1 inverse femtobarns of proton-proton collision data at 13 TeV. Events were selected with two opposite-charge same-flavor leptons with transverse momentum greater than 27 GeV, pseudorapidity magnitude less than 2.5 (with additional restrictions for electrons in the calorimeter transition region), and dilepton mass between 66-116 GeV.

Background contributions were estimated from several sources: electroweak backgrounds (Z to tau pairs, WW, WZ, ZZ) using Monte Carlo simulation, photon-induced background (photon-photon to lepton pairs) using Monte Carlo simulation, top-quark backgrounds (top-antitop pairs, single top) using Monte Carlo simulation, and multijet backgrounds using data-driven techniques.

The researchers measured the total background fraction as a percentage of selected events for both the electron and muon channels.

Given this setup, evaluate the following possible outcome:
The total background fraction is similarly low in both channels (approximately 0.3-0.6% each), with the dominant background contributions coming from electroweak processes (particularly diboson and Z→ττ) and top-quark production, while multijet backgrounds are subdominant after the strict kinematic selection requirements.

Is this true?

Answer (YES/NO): YES